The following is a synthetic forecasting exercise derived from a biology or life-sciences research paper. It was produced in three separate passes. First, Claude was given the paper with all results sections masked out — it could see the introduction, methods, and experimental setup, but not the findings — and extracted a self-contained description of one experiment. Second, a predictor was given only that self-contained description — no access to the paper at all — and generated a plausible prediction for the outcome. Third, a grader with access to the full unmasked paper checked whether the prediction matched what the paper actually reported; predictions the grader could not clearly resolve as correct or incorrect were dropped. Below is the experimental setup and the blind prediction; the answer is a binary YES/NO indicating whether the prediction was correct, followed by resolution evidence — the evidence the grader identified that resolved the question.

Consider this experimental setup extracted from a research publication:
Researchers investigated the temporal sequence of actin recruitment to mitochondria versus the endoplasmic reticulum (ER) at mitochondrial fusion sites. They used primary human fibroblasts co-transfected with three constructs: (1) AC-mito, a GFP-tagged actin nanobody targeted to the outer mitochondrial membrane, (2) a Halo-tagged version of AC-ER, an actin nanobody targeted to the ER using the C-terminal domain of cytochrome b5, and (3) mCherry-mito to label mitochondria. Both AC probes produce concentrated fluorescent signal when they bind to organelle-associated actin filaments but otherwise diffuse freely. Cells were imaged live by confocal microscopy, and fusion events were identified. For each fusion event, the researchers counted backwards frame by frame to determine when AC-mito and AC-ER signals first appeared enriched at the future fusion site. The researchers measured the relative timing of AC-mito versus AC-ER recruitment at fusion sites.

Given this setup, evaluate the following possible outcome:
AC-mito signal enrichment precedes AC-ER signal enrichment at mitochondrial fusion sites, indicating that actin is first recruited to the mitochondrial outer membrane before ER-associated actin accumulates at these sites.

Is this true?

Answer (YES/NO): YES